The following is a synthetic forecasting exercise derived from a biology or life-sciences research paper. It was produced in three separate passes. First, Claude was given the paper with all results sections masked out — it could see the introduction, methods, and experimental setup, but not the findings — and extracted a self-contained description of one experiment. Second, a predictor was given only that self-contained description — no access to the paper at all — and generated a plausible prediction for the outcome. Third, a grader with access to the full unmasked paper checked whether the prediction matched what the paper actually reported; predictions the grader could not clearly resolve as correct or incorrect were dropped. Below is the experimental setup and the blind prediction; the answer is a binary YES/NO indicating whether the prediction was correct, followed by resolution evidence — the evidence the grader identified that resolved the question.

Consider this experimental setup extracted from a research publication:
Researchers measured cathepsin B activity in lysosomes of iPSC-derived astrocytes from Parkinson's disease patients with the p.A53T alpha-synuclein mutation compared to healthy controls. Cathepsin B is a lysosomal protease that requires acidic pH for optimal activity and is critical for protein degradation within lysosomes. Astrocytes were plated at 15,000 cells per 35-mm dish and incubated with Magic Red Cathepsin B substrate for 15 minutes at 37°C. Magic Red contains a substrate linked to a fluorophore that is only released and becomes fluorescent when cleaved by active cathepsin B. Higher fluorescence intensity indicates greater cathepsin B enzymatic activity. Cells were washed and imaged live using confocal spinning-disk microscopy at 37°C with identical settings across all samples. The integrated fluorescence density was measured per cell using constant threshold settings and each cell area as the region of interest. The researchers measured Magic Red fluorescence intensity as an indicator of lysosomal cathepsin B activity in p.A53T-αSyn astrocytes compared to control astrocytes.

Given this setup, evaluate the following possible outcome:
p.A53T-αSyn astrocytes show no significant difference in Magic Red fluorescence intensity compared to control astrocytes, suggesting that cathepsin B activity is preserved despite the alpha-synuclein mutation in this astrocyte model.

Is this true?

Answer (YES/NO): NO